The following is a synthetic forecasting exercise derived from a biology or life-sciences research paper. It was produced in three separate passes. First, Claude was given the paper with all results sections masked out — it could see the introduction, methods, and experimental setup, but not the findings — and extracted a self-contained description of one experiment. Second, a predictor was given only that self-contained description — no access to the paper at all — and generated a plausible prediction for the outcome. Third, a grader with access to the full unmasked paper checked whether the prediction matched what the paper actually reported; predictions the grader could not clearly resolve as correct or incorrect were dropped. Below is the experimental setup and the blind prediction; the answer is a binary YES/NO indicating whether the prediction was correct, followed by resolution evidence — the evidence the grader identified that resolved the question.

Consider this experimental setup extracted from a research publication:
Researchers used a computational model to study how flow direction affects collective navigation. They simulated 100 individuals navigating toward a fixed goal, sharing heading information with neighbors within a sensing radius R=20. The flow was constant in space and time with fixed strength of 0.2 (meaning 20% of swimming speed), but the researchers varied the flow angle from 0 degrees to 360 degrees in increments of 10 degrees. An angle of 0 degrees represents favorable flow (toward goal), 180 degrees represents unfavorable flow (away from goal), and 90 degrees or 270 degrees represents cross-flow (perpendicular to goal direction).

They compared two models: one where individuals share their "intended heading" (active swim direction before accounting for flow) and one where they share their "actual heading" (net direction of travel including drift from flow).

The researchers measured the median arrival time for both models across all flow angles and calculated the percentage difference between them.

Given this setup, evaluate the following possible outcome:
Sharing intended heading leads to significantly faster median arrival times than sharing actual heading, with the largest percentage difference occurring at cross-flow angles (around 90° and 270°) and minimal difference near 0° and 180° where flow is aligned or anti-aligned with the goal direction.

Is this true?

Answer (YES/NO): NO